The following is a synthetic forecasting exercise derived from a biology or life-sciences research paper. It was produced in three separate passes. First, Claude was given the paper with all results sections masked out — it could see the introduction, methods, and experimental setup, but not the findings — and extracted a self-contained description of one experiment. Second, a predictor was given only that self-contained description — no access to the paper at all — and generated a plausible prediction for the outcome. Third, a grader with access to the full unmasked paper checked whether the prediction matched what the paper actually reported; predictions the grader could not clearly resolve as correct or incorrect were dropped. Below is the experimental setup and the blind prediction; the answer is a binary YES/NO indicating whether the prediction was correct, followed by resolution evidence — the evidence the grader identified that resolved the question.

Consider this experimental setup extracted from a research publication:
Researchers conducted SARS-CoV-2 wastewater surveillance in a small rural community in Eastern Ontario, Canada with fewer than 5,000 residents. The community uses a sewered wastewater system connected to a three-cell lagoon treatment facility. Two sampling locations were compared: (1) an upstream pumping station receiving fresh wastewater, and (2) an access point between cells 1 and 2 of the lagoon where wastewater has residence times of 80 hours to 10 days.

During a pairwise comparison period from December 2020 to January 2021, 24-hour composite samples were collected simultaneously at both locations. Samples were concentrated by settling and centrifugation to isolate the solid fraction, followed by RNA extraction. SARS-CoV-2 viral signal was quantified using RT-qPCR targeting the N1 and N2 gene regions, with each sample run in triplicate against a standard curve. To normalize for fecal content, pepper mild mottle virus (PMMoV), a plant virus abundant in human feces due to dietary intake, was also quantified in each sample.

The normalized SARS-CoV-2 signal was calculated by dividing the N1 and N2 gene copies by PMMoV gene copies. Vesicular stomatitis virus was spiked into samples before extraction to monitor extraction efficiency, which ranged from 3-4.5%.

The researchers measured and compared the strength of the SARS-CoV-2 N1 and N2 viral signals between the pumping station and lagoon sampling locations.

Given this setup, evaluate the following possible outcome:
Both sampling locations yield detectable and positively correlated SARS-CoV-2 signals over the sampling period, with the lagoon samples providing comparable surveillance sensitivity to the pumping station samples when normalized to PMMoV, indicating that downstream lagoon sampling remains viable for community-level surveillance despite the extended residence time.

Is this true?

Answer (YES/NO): NO